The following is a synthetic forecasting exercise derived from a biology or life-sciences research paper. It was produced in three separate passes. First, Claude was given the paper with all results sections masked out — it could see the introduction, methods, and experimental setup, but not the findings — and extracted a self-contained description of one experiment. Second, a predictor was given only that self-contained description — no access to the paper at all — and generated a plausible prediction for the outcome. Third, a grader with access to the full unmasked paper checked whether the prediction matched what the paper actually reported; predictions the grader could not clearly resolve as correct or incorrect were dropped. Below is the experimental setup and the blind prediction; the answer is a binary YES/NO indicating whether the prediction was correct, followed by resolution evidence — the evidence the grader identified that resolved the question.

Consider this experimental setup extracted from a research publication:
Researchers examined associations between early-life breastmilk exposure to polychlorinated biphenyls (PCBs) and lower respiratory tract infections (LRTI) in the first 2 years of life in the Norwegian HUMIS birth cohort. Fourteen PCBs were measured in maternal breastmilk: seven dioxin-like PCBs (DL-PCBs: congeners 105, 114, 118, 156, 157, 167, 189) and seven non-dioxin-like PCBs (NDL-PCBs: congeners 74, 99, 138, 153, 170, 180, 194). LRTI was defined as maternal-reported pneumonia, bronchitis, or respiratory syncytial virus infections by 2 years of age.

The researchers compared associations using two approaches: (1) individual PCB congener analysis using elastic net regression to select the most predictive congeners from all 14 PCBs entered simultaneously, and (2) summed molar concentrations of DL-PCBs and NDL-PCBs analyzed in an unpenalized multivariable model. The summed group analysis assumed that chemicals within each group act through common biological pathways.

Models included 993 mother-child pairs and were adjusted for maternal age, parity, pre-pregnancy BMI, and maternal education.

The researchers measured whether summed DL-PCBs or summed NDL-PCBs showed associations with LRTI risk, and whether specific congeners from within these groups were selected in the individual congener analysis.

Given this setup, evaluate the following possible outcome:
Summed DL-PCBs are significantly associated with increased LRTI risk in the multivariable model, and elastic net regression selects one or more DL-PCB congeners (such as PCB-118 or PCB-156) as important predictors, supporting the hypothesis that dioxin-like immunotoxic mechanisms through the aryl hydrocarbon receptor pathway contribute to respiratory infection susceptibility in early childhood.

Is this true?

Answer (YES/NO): NO